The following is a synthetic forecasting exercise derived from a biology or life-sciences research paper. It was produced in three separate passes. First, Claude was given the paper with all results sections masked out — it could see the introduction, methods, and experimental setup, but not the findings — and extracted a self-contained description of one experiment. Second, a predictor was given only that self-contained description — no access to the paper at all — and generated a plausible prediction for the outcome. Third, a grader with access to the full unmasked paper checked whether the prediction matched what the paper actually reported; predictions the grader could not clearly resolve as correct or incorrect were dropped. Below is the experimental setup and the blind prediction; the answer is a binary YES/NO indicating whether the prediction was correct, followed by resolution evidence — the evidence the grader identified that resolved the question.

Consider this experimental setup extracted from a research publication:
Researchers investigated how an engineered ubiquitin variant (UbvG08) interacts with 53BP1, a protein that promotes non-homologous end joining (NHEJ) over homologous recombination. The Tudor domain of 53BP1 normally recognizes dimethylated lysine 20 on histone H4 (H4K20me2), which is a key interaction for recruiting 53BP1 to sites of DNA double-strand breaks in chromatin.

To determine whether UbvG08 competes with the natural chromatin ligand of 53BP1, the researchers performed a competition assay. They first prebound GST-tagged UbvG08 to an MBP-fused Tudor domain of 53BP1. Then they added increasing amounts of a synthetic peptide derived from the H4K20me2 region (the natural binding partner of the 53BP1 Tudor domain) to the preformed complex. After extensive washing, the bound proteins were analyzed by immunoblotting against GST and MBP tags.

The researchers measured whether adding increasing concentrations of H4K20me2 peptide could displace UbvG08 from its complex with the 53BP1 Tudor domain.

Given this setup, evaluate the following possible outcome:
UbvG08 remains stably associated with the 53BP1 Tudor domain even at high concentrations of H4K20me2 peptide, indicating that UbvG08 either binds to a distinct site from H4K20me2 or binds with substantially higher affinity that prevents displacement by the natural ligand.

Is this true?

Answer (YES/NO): NO